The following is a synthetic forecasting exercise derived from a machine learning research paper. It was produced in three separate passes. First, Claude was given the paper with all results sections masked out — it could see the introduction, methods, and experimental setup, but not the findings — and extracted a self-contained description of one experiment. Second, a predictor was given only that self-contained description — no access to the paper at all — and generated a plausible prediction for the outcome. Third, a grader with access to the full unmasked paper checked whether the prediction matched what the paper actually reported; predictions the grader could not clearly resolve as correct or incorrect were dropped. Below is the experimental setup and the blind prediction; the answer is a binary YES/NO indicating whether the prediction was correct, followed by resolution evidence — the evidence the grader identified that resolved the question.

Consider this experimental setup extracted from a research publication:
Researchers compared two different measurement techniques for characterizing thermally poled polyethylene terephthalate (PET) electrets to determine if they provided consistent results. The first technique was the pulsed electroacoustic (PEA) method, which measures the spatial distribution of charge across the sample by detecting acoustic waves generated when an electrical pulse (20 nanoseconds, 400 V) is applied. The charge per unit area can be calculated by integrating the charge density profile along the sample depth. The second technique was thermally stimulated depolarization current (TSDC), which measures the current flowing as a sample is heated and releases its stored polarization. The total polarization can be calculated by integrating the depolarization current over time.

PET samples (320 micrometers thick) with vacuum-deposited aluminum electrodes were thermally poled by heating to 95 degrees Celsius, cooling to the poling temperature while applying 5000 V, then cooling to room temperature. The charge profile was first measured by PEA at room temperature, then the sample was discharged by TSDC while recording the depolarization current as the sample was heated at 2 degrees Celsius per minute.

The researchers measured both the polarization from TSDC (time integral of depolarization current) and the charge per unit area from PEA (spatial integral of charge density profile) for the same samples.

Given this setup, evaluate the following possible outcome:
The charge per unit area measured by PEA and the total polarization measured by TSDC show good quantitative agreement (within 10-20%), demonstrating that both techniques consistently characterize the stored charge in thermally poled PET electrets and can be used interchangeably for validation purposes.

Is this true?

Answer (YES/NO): NO